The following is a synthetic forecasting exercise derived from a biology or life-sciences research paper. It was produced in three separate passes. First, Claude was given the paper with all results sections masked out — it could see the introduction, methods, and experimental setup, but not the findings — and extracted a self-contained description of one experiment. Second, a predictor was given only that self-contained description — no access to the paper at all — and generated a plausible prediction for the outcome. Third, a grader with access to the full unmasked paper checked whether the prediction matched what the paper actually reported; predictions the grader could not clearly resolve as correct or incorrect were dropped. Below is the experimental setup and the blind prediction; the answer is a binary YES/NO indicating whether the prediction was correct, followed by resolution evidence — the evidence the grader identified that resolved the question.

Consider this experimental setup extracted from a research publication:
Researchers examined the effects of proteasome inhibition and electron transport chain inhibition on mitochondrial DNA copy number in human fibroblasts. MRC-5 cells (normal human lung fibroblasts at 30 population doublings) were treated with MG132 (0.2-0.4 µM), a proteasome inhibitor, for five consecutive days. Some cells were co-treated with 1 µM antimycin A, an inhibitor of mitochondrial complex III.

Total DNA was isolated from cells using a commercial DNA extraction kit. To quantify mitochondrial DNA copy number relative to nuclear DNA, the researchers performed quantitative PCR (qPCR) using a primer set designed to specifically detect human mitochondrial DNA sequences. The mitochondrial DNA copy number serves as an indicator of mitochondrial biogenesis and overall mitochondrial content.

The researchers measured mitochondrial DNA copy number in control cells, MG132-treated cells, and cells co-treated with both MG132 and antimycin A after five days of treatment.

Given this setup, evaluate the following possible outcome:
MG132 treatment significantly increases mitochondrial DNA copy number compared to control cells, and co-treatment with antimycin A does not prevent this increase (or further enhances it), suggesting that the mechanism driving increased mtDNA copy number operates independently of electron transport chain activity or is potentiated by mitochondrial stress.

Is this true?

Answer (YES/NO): YES